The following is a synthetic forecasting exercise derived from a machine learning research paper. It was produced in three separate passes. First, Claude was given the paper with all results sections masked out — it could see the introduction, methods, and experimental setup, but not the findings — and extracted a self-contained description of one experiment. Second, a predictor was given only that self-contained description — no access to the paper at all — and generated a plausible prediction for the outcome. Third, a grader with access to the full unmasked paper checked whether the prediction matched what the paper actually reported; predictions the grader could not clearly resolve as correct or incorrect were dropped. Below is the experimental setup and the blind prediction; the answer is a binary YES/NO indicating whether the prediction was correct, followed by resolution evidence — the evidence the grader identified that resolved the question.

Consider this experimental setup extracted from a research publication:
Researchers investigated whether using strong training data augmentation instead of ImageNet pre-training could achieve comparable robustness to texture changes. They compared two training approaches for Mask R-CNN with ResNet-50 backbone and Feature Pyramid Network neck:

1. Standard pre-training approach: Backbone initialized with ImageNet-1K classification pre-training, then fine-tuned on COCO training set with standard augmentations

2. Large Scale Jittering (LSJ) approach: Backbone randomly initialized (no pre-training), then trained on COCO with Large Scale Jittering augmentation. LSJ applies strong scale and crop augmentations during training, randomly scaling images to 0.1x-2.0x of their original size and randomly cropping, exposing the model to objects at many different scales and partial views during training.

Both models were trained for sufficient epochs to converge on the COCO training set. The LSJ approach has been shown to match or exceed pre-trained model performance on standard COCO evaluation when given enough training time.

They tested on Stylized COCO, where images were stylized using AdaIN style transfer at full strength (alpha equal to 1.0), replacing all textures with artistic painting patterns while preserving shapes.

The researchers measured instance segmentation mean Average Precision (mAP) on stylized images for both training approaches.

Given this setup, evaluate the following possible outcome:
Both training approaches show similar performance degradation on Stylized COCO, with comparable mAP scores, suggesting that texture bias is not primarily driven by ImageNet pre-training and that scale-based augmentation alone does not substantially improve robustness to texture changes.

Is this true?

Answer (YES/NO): YES